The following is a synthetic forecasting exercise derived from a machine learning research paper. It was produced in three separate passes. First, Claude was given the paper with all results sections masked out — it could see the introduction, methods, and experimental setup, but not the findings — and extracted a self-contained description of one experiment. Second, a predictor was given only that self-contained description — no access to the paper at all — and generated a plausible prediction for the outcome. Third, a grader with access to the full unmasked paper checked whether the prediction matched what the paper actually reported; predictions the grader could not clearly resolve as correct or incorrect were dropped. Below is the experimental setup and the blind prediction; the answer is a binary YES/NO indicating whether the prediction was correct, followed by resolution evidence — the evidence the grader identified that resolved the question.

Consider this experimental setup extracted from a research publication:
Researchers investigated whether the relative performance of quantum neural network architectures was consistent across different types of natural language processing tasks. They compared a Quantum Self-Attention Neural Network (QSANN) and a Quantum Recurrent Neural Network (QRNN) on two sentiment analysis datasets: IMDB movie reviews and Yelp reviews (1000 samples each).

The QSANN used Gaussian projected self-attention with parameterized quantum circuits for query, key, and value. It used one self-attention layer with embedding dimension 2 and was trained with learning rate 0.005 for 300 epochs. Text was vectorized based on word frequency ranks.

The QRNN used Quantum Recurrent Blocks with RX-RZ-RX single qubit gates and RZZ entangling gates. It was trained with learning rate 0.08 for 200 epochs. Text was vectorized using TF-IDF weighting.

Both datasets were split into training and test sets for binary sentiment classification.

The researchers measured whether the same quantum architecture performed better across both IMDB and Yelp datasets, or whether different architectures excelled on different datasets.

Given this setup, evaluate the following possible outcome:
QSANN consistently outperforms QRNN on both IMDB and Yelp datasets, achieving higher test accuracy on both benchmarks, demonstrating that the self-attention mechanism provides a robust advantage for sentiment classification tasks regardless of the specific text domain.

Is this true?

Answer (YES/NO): NO